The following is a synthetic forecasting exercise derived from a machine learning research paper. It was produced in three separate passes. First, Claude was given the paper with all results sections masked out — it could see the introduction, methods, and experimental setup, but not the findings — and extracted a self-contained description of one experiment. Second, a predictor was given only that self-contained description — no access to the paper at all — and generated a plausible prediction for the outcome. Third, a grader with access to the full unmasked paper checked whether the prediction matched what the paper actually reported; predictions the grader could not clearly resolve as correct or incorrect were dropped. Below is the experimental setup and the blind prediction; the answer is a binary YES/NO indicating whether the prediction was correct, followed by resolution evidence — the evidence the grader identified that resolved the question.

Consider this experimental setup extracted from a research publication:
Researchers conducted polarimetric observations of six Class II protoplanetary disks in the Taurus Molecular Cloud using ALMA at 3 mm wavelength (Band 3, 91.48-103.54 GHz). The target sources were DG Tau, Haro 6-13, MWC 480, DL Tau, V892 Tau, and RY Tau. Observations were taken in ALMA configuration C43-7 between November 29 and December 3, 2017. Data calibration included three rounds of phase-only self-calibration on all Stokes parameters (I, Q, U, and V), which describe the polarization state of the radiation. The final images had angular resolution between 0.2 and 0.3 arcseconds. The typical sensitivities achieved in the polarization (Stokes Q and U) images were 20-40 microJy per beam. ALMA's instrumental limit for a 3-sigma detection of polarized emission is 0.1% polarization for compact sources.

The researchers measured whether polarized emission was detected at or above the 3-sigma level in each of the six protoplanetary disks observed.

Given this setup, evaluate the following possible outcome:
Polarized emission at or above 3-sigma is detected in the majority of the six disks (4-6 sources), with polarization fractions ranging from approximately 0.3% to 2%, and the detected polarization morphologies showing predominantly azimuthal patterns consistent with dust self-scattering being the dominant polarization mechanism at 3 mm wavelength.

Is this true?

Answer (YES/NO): NO